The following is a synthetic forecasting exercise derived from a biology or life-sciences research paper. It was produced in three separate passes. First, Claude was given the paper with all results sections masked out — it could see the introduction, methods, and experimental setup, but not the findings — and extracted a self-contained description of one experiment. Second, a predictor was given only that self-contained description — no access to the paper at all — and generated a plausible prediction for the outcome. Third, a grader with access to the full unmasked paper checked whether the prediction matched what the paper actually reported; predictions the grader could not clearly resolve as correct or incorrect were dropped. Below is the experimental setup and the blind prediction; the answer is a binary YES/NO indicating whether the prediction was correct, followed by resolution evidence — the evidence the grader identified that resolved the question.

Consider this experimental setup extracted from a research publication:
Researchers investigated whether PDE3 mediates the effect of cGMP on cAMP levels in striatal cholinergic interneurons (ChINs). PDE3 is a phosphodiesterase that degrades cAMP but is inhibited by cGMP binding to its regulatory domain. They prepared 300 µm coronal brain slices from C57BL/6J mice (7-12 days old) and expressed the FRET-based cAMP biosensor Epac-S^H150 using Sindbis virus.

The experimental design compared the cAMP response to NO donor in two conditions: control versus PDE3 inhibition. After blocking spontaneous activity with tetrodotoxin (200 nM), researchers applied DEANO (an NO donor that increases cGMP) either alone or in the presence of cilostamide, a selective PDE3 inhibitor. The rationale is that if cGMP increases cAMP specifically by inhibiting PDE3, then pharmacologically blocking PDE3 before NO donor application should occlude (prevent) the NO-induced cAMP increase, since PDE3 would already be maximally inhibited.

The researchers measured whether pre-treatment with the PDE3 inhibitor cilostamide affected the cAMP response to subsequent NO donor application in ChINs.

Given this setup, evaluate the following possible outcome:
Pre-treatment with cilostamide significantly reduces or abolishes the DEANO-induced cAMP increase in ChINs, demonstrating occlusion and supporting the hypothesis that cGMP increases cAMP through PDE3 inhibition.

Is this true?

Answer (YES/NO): YES